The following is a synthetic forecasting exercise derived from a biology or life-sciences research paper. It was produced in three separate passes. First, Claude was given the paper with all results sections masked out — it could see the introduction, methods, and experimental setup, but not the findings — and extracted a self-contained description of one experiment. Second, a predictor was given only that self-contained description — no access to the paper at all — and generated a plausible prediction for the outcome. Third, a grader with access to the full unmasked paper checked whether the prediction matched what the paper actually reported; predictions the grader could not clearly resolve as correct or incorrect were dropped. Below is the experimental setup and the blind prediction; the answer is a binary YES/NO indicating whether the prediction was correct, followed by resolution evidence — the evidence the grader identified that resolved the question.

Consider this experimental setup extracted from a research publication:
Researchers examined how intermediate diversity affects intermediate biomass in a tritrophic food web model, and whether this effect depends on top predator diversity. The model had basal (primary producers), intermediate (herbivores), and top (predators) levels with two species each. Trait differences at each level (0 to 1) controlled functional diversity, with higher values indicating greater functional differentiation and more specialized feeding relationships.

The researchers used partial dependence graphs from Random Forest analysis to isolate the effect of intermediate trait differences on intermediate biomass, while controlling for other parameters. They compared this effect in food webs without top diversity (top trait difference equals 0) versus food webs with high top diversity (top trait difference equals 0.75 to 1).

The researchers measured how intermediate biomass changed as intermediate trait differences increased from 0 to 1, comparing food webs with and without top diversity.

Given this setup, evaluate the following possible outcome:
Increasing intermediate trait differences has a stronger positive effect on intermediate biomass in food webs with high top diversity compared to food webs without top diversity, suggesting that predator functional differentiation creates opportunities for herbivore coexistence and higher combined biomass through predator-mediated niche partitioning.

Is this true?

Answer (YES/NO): YES